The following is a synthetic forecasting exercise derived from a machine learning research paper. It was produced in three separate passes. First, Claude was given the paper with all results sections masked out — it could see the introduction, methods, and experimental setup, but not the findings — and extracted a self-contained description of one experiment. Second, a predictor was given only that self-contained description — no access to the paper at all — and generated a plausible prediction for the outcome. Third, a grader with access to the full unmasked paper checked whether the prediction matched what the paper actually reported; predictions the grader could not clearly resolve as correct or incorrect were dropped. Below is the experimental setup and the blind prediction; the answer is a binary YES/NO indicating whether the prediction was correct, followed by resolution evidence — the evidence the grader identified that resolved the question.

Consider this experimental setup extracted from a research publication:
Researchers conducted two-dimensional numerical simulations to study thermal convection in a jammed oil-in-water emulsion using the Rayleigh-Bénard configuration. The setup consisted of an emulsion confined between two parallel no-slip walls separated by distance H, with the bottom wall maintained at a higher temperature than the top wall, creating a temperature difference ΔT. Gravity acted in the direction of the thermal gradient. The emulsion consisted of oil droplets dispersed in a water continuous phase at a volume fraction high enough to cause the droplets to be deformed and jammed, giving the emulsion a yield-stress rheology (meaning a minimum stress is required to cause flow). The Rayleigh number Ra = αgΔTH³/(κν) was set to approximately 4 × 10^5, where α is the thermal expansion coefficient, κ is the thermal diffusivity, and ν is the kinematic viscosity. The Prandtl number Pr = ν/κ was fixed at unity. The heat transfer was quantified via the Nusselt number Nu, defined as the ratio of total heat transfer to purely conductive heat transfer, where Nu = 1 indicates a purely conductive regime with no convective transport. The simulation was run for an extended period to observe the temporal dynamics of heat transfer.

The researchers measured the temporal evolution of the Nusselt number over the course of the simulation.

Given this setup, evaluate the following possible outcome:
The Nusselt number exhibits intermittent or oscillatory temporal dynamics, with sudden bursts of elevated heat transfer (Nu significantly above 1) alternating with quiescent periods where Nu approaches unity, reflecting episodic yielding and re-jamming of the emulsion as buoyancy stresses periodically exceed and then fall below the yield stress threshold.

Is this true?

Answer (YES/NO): YES